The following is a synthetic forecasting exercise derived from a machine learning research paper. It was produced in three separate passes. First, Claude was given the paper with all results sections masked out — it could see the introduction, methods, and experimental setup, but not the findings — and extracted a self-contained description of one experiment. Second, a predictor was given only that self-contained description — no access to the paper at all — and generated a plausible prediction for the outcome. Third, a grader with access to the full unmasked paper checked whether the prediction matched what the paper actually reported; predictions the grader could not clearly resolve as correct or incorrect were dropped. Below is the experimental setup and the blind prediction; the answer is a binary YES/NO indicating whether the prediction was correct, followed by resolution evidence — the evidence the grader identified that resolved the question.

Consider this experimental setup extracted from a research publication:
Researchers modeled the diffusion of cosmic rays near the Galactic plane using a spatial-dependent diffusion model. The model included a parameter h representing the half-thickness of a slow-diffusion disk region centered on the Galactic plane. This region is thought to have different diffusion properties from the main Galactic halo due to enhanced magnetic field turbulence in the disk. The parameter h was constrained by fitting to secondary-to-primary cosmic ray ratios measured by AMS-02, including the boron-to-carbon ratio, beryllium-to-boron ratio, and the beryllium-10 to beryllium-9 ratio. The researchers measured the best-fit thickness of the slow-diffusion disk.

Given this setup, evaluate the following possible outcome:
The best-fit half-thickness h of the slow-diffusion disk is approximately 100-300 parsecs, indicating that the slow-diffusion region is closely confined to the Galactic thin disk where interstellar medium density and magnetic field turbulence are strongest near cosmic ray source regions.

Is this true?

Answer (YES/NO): NO